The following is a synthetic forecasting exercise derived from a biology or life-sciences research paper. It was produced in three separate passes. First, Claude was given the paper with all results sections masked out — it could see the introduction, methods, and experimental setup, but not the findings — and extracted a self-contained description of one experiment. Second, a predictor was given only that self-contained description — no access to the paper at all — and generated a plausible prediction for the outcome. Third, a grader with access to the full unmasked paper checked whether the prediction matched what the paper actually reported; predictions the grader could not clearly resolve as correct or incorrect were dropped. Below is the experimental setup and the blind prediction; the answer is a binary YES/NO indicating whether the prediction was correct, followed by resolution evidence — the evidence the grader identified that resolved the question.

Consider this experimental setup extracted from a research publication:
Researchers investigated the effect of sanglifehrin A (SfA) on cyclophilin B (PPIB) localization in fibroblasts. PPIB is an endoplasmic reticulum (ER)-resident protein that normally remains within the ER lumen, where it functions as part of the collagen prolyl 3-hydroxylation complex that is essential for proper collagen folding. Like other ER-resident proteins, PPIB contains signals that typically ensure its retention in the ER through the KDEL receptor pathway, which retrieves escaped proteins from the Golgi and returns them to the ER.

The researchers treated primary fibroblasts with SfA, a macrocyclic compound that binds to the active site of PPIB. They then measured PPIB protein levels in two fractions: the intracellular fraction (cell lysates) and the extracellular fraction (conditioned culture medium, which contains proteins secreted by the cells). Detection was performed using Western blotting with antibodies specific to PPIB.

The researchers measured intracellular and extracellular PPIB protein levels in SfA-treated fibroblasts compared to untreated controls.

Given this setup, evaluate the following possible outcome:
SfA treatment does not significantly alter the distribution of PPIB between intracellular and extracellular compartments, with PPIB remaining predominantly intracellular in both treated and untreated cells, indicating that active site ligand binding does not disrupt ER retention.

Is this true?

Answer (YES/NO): NO